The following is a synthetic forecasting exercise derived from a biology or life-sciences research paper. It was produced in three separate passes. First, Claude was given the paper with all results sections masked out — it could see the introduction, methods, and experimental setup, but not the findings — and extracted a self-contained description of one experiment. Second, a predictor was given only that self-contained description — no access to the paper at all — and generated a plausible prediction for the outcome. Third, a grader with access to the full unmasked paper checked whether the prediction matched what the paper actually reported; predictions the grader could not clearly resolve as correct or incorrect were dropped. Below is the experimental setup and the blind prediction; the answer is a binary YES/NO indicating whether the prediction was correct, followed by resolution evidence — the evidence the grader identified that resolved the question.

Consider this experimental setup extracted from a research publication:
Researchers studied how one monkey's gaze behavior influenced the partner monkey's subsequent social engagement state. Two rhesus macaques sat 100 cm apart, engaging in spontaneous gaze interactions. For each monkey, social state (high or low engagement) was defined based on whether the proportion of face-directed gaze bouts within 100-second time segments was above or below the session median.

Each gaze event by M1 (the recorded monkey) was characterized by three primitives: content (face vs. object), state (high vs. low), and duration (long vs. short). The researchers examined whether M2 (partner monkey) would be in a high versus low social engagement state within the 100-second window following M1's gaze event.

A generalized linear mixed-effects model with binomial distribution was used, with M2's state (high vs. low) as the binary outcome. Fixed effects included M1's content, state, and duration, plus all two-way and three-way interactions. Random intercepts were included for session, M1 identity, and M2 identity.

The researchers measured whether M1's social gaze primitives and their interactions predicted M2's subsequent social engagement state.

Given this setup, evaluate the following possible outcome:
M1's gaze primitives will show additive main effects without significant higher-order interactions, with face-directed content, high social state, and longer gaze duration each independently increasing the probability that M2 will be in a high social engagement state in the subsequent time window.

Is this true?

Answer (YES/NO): NO